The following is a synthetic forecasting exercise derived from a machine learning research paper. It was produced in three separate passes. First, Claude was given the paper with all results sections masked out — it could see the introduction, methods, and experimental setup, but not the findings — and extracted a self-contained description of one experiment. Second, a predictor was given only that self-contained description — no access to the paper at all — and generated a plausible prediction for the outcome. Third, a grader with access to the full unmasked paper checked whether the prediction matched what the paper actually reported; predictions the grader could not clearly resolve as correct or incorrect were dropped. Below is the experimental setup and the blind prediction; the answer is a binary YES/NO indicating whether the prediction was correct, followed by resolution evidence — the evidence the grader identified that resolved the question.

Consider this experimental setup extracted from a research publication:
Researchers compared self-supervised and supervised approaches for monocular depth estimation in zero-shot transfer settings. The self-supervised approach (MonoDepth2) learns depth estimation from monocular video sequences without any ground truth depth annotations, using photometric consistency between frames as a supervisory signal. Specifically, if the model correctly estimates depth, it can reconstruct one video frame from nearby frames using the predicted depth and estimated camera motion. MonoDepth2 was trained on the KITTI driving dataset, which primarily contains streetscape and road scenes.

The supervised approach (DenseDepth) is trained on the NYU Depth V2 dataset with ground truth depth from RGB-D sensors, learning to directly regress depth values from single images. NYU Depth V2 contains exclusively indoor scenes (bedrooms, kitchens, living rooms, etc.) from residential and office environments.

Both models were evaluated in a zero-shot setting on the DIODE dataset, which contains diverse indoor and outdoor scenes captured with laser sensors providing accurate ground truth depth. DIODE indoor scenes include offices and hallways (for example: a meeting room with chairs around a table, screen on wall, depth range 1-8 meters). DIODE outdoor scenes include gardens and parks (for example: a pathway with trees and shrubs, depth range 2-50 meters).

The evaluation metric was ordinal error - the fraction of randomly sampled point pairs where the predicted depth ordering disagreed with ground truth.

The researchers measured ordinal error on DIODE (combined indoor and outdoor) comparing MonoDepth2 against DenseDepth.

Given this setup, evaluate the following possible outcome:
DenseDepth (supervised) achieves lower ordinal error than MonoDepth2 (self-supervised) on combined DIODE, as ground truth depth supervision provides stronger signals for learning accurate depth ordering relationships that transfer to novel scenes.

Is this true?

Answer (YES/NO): YES